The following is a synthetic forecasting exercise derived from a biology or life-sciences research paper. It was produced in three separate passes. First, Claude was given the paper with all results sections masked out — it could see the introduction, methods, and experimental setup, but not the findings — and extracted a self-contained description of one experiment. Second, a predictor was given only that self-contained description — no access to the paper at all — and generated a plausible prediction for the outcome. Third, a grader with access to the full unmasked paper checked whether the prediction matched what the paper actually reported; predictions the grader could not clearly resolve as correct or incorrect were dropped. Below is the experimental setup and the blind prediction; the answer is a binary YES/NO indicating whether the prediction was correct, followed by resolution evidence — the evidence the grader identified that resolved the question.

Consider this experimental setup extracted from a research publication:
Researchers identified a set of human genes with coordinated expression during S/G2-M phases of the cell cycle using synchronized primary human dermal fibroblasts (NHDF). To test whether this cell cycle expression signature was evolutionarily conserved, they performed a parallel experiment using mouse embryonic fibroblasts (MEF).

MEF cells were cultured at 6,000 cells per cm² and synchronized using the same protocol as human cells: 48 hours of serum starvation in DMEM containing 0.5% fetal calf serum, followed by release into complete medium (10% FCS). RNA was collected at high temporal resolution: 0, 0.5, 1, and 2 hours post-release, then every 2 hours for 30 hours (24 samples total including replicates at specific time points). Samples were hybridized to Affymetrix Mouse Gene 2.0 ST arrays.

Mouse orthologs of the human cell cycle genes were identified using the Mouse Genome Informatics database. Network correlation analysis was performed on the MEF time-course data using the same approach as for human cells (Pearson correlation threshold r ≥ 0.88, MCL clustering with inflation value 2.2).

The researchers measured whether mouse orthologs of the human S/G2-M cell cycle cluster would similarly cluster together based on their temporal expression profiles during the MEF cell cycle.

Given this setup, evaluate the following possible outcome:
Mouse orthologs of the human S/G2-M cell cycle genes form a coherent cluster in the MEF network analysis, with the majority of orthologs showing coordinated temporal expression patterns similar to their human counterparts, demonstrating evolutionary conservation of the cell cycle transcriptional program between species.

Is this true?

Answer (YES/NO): YES